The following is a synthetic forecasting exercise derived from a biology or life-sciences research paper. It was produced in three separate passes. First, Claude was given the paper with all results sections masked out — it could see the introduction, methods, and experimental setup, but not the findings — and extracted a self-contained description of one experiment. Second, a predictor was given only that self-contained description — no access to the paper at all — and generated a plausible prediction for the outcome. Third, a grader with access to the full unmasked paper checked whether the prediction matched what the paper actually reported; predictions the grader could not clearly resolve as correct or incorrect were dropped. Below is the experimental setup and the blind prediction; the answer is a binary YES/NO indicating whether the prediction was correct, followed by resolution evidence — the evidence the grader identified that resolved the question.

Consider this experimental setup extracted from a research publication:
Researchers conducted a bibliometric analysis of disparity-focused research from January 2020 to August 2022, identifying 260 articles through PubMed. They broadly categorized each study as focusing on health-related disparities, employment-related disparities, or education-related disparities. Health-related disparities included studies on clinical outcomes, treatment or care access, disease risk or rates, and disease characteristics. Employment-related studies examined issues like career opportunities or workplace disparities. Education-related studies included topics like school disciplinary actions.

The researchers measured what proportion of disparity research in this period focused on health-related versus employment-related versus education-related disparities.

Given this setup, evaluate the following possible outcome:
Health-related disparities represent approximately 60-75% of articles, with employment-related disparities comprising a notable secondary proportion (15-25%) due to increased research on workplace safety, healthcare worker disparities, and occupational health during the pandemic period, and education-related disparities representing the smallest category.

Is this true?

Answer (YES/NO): NO